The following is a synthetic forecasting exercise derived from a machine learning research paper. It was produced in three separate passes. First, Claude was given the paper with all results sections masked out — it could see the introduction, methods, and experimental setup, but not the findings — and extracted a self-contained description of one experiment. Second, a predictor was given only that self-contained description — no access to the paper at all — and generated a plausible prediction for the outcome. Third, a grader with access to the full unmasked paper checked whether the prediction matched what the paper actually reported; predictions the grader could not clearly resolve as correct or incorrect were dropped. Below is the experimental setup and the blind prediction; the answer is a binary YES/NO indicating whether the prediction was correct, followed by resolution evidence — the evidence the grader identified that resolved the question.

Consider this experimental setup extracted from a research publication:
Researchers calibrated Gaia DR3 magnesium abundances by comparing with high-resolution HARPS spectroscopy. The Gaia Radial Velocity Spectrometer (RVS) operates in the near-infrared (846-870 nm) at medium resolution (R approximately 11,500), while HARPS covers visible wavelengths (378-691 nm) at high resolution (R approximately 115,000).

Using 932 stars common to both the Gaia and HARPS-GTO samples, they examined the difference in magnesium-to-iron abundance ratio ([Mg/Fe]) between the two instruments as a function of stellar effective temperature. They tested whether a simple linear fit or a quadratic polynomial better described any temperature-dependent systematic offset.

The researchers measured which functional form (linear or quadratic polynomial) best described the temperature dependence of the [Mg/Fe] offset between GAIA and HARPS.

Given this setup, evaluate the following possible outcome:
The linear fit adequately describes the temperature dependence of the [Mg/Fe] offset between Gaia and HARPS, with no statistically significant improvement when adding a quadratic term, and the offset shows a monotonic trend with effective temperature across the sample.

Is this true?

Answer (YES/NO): NO